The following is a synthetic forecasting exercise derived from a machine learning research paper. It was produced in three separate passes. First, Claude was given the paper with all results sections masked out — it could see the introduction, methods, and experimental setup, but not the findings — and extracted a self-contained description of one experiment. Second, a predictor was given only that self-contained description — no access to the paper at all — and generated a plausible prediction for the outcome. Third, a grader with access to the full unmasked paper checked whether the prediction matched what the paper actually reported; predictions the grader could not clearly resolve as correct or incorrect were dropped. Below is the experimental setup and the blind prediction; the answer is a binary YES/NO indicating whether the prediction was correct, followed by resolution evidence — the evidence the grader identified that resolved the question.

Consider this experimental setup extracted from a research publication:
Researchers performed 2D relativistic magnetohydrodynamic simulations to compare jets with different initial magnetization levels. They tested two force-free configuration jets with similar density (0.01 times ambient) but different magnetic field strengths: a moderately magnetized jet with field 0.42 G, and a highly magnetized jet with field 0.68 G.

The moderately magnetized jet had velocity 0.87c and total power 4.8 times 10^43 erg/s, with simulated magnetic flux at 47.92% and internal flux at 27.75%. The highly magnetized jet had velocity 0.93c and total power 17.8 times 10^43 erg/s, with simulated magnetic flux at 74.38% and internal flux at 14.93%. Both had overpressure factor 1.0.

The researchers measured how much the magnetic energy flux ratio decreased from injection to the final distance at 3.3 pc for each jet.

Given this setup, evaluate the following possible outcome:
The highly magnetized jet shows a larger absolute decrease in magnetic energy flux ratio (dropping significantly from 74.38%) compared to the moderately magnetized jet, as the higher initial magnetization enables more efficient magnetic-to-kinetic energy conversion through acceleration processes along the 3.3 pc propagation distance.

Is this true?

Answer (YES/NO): NO